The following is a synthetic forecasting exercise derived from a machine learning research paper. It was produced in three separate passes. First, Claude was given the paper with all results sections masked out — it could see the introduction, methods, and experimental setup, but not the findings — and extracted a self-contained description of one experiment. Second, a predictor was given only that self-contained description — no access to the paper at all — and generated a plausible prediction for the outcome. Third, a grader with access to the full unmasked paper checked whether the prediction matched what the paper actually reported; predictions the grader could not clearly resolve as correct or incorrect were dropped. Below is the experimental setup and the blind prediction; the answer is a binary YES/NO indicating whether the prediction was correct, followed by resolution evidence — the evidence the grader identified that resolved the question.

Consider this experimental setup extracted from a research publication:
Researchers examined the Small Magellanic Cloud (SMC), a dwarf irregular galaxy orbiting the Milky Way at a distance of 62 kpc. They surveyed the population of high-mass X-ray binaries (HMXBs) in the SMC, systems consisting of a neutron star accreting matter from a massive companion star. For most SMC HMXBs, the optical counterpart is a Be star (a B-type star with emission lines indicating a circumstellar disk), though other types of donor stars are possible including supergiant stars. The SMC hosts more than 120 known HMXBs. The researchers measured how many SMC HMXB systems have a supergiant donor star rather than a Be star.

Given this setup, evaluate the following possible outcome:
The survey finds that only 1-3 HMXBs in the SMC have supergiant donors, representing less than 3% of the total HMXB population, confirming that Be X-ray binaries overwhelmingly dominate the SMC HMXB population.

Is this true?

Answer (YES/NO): YES